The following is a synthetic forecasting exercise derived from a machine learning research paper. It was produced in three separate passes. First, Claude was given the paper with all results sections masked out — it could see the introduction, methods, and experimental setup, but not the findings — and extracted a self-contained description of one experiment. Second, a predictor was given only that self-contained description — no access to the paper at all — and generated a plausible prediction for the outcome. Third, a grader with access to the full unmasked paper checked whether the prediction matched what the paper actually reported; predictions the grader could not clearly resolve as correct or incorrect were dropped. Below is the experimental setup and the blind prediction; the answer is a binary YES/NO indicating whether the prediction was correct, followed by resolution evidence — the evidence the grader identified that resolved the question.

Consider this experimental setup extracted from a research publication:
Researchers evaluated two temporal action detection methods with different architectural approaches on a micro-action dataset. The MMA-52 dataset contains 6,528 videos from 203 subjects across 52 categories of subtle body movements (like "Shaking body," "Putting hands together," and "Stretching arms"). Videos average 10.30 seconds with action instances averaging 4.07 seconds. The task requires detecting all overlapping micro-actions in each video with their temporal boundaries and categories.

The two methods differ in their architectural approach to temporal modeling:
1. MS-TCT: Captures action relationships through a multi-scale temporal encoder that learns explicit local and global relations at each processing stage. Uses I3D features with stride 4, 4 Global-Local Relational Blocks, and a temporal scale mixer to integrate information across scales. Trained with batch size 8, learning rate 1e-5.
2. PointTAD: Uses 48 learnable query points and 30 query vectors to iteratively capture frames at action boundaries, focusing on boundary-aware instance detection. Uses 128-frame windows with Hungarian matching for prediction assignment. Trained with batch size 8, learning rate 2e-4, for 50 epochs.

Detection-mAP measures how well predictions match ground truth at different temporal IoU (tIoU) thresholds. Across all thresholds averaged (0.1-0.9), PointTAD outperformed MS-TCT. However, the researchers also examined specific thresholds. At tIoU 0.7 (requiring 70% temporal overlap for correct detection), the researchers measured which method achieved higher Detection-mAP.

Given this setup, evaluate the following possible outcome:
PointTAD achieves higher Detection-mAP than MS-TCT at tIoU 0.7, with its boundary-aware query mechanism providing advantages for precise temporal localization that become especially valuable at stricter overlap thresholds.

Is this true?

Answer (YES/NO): NO